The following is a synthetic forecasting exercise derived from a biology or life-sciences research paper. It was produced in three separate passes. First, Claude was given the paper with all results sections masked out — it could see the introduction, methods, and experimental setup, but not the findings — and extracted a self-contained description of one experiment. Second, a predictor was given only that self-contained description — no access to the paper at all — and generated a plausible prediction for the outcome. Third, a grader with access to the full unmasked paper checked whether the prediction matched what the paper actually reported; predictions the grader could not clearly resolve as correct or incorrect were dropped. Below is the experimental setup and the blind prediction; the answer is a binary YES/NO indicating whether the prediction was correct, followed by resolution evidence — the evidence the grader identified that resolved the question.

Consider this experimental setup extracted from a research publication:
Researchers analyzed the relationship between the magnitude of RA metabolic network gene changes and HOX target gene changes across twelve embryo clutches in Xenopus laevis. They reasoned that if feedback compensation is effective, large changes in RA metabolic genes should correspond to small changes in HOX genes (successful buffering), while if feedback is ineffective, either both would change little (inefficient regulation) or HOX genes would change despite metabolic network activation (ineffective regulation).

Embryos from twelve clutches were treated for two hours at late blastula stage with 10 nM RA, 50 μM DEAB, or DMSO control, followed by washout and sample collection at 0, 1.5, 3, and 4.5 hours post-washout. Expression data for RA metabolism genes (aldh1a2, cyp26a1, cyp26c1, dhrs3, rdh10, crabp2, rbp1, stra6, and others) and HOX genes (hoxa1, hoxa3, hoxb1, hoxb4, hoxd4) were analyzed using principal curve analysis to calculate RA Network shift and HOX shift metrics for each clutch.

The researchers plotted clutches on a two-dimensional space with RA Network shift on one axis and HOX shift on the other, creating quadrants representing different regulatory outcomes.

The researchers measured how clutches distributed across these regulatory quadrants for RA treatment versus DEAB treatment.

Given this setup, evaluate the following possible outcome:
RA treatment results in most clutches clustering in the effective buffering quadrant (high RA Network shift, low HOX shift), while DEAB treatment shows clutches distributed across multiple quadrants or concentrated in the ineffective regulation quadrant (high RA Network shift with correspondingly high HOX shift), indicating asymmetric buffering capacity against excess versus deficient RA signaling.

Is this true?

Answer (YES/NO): NO